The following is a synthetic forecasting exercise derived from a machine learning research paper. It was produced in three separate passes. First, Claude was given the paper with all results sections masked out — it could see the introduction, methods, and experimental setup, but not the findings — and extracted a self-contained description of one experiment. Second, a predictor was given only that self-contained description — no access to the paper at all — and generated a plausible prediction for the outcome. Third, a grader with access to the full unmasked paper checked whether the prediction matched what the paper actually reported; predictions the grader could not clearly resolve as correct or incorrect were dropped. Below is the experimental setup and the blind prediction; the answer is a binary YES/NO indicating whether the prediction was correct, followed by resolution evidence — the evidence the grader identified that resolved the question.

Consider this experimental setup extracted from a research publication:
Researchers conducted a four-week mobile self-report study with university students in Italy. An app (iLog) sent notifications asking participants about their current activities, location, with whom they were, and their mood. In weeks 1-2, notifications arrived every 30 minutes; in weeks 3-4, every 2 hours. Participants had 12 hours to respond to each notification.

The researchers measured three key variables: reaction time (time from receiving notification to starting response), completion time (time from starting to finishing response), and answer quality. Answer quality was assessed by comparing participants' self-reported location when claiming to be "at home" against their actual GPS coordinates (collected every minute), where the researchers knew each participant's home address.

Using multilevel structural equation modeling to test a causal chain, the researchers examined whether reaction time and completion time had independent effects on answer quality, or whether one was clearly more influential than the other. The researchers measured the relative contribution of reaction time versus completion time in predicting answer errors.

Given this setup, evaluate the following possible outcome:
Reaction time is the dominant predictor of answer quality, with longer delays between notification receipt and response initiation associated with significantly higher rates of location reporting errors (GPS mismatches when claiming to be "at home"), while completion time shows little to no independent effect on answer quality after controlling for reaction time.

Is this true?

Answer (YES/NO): NO